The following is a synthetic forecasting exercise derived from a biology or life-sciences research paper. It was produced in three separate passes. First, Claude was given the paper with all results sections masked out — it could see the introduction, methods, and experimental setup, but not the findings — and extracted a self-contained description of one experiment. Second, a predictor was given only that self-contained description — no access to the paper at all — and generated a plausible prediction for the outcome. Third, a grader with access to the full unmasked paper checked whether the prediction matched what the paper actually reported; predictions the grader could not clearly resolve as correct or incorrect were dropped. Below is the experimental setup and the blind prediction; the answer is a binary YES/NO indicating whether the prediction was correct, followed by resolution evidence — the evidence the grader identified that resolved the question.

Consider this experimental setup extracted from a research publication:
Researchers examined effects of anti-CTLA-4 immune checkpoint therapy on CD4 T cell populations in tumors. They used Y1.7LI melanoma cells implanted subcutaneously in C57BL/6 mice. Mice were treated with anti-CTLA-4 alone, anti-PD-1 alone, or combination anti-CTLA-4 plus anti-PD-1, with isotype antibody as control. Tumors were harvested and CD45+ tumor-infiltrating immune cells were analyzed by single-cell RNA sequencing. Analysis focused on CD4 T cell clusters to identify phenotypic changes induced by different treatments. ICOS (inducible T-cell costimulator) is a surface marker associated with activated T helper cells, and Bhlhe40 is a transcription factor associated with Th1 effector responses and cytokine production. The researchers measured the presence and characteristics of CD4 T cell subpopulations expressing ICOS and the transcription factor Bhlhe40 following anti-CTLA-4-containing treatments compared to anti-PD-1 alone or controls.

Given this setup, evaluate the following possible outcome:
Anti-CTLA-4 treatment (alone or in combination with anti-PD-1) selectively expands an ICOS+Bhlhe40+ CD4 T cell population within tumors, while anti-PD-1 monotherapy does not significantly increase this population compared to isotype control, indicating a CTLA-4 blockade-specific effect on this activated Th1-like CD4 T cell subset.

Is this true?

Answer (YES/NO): NO